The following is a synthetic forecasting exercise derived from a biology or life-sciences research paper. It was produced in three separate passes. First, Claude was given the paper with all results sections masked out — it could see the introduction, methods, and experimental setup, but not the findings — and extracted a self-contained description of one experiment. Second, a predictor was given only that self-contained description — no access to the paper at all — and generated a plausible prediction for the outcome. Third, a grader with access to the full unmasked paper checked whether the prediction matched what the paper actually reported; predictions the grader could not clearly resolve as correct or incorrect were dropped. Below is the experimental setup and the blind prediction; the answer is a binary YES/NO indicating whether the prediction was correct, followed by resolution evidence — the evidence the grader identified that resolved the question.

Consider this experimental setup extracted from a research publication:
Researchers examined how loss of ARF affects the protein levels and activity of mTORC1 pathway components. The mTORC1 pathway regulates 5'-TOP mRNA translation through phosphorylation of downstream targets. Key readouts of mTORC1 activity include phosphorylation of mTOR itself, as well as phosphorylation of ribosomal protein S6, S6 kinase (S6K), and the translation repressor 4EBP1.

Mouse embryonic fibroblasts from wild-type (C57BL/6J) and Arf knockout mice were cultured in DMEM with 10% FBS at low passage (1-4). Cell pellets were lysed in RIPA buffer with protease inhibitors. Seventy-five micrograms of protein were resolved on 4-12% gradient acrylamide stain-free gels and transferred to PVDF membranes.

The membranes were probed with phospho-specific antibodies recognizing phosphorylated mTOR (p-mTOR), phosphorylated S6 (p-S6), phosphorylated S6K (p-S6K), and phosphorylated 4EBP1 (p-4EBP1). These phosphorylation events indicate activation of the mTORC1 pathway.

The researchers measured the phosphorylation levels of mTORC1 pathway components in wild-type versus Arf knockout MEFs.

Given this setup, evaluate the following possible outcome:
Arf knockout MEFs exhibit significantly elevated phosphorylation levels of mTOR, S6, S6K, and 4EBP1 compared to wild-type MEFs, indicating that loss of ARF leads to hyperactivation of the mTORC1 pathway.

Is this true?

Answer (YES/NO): NO